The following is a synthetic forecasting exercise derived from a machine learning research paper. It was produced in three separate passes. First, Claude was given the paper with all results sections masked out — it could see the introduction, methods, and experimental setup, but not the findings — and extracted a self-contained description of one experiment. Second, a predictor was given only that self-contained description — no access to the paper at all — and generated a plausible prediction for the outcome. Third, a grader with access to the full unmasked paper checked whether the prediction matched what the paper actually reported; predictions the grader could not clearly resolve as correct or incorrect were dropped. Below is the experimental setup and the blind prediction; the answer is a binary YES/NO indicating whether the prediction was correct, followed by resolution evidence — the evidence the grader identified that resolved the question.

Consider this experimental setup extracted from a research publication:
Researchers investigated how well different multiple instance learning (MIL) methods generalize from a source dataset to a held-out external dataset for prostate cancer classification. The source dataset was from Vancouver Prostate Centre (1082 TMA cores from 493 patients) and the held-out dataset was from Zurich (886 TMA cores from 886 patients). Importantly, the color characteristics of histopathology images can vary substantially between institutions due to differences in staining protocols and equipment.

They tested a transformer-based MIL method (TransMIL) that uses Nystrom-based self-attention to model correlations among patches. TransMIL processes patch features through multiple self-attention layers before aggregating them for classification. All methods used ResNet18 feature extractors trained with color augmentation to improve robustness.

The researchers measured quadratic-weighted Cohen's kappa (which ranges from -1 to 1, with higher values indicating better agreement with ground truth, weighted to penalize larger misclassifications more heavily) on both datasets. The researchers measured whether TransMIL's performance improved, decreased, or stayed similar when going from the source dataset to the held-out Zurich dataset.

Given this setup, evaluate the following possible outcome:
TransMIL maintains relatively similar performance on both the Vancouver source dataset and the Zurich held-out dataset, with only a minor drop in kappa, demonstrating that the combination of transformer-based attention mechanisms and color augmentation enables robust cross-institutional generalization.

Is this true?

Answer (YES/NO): NO